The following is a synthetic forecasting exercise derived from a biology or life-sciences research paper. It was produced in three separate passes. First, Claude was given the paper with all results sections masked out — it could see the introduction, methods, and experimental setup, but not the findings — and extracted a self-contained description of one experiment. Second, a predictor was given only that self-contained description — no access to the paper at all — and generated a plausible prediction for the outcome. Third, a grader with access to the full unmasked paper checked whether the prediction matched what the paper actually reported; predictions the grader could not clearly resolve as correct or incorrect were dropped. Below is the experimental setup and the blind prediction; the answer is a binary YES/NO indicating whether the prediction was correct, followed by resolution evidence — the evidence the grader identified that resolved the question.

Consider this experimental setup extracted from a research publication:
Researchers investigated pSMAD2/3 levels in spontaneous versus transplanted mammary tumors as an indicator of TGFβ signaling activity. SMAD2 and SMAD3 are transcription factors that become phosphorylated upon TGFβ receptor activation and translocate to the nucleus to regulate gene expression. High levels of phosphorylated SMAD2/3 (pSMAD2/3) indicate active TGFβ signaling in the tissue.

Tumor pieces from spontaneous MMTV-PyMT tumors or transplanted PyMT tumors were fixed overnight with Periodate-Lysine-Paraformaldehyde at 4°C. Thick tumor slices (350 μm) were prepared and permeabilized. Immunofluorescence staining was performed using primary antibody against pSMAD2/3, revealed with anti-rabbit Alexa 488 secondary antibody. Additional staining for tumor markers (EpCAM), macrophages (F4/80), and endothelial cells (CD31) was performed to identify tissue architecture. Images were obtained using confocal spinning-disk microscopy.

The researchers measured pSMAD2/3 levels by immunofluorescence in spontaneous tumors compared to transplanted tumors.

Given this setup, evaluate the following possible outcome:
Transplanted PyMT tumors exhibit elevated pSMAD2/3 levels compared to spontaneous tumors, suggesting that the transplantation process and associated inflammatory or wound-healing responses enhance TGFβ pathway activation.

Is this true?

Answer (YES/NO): NO